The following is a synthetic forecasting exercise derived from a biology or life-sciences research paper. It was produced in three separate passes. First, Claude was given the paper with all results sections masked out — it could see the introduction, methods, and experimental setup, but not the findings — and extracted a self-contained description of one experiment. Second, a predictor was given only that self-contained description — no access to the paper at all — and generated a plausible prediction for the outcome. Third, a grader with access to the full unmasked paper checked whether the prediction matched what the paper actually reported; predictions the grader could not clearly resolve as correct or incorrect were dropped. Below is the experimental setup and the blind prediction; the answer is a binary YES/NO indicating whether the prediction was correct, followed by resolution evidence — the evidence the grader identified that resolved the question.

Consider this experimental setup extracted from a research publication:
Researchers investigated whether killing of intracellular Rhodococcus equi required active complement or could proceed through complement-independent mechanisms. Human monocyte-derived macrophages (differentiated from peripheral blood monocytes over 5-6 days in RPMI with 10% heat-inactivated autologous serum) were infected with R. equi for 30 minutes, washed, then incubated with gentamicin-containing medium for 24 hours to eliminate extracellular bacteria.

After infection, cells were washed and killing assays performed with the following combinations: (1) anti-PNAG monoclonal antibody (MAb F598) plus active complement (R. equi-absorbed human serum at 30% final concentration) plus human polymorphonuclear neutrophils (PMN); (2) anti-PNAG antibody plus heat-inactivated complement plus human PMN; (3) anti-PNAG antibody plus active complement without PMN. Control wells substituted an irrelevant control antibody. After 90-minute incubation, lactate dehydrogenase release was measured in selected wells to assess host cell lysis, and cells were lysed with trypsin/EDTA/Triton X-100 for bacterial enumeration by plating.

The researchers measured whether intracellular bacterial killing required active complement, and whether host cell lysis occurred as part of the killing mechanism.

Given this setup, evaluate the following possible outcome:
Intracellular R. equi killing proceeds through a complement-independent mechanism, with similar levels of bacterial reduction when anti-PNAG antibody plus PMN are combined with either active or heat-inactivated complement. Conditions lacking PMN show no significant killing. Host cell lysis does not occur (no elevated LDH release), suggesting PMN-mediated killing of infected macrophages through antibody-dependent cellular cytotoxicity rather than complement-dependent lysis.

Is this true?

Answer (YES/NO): NO